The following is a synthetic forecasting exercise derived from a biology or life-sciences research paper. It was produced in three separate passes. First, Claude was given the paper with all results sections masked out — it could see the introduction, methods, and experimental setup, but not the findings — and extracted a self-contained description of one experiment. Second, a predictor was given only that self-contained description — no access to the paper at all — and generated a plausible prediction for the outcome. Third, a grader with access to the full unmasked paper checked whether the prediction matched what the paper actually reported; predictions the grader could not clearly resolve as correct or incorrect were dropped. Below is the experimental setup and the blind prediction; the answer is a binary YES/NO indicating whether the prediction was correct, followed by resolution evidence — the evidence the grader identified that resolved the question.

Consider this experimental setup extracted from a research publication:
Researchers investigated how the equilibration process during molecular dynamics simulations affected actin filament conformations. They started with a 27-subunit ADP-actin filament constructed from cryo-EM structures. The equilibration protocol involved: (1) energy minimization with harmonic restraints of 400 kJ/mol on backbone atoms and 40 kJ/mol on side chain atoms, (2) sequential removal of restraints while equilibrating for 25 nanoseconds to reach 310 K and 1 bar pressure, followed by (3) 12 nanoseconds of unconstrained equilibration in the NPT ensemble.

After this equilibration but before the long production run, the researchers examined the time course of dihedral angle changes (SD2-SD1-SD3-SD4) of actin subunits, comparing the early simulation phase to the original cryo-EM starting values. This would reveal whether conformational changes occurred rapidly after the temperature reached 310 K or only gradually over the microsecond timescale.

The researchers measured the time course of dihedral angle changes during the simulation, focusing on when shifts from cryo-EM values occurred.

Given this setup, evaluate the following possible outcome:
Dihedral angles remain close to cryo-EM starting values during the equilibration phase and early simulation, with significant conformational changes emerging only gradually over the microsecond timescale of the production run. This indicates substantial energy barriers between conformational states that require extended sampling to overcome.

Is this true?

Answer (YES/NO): NO